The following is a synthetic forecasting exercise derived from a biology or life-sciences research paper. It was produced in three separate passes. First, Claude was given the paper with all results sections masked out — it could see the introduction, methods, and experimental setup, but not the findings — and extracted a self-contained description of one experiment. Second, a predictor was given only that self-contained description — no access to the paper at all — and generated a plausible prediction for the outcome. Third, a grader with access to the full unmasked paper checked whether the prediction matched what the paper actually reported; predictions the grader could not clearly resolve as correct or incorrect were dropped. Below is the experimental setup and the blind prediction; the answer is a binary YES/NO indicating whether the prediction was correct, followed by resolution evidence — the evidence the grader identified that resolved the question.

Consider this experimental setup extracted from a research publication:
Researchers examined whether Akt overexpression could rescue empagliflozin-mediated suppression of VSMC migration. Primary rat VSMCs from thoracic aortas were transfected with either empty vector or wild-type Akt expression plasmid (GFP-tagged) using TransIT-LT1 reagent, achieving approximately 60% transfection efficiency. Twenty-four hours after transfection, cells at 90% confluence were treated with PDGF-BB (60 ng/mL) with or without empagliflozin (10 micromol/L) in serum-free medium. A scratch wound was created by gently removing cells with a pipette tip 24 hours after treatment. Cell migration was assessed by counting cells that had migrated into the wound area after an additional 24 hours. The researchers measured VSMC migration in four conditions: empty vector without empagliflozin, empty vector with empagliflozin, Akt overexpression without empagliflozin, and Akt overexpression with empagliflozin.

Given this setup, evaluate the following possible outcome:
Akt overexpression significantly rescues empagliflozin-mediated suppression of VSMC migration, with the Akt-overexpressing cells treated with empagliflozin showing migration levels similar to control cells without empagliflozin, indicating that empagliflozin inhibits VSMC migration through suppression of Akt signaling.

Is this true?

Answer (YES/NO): NO